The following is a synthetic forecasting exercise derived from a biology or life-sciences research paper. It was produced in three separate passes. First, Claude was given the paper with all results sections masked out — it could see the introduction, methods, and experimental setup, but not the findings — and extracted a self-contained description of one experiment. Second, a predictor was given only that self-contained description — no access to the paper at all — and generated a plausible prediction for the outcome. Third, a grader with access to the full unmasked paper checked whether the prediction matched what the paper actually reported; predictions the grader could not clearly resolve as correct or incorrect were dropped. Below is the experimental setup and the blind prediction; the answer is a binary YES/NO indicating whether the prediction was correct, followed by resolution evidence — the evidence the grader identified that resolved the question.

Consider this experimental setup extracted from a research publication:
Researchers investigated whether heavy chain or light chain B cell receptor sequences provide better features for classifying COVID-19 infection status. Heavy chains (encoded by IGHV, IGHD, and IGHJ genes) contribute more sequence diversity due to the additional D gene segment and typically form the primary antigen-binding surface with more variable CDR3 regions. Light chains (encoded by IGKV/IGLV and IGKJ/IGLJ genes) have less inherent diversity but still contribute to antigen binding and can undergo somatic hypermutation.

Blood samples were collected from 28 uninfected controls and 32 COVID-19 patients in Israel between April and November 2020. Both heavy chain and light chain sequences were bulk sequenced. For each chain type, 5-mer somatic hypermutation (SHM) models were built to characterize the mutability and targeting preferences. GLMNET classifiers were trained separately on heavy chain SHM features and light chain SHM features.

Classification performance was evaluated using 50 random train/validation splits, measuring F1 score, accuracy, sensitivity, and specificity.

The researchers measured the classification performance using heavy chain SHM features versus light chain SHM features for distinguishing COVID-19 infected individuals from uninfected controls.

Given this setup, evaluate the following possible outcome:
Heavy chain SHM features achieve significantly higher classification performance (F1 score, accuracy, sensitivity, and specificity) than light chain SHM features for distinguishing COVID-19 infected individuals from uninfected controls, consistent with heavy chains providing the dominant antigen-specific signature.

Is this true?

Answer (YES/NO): YES